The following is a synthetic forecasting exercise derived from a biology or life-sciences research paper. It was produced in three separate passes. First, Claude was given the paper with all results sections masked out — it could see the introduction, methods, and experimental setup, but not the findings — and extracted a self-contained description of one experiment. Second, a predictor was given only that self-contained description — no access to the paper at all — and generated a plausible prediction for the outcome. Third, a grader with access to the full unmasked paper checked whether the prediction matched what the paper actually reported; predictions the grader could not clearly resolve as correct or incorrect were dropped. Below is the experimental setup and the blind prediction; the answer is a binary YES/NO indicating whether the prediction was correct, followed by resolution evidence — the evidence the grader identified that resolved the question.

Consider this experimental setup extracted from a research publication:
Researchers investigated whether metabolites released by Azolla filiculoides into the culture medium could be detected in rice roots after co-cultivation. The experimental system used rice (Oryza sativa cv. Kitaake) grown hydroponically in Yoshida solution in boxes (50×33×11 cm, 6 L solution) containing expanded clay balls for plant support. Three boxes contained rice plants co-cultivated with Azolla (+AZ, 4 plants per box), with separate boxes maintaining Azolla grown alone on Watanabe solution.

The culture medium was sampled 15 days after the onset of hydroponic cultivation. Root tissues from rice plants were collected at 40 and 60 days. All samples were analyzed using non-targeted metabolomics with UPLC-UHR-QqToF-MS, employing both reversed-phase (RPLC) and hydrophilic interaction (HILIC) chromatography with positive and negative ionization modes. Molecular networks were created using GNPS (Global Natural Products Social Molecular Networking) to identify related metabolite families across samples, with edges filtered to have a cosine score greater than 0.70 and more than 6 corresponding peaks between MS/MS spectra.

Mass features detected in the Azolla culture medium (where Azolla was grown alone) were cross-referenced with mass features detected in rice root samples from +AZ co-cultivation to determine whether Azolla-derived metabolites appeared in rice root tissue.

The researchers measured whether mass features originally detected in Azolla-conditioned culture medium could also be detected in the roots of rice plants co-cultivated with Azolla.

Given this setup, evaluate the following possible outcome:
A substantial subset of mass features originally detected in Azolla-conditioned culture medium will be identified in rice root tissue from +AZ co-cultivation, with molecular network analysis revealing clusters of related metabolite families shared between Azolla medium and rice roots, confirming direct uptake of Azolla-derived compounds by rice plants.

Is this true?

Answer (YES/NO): YES